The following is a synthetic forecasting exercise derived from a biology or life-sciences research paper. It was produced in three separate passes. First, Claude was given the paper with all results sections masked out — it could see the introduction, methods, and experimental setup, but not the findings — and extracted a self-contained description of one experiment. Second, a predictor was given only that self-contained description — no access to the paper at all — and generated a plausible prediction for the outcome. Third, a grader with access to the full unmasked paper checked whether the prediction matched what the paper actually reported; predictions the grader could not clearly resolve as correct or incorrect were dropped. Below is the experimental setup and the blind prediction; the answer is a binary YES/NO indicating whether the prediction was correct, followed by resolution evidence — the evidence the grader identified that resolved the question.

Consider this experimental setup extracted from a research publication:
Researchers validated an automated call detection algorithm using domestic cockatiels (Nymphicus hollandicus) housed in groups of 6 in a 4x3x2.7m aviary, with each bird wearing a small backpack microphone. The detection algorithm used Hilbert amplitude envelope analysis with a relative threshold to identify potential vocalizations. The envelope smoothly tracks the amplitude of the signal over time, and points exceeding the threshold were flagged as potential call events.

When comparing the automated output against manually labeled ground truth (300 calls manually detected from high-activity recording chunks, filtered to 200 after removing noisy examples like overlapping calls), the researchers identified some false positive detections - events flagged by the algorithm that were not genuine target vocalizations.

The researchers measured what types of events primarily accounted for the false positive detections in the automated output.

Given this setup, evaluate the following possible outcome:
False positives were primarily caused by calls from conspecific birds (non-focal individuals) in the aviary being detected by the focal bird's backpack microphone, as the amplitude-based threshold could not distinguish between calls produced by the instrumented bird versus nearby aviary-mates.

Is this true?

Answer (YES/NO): NO